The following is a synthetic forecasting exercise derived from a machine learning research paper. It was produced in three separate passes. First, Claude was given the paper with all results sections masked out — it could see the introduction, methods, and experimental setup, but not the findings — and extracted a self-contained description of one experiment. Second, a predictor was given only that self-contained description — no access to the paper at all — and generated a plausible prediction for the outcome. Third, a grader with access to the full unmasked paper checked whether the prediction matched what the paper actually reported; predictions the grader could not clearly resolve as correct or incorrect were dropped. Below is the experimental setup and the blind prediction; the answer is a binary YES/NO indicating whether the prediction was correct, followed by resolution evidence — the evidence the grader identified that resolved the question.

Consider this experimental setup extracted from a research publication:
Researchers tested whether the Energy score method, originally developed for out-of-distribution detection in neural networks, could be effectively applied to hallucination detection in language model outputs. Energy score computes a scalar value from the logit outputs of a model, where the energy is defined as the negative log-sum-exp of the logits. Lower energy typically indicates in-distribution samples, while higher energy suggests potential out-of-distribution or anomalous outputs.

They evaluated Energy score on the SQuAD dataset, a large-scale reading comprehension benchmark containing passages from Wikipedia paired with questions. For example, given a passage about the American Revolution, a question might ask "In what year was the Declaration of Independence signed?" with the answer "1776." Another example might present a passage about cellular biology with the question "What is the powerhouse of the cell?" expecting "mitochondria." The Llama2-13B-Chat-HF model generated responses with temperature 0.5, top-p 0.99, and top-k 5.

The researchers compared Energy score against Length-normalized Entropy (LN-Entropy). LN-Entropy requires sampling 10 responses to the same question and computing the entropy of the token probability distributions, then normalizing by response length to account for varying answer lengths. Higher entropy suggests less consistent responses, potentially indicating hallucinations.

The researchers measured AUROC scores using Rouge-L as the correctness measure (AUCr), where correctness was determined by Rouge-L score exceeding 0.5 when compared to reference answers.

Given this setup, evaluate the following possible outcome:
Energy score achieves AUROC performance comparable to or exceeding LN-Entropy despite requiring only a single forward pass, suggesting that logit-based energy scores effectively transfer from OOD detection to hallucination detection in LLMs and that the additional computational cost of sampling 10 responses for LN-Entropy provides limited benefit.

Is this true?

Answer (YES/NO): NO